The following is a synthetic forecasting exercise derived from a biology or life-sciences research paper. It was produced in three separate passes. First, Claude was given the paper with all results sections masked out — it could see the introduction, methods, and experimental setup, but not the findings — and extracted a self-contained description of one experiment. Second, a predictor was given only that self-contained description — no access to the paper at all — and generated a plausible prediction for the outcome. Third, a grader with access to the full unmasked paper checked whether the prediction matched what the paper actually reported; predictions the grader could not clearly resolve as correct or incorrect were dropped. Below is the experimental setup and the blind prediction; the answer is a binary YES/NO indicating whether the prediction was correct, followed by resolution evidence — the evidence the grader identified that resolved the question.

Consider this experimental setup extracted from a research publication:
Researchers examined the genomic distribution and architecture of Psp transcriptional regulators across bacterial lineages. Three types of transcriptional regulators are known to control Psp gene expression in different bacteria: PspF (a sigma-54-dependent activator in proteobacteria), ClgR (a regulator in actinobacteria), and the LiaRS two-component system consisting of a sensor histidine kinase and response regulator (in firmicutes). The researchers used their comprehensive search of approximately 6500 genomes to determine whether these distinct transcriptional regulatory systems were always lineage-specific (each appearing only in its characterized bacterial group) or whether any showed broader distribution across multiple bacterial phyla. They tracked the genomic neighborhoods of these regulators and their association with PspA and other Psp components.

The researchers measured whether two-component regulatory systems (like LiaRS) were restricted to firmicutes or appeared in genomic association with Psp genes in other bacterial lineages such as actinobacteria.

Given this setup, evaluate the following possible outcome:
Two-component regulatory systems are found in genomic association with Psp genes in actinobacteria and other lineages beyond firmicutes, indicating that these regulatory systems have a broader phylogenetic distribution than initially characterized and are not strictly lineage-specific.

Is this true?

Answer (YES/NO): YES